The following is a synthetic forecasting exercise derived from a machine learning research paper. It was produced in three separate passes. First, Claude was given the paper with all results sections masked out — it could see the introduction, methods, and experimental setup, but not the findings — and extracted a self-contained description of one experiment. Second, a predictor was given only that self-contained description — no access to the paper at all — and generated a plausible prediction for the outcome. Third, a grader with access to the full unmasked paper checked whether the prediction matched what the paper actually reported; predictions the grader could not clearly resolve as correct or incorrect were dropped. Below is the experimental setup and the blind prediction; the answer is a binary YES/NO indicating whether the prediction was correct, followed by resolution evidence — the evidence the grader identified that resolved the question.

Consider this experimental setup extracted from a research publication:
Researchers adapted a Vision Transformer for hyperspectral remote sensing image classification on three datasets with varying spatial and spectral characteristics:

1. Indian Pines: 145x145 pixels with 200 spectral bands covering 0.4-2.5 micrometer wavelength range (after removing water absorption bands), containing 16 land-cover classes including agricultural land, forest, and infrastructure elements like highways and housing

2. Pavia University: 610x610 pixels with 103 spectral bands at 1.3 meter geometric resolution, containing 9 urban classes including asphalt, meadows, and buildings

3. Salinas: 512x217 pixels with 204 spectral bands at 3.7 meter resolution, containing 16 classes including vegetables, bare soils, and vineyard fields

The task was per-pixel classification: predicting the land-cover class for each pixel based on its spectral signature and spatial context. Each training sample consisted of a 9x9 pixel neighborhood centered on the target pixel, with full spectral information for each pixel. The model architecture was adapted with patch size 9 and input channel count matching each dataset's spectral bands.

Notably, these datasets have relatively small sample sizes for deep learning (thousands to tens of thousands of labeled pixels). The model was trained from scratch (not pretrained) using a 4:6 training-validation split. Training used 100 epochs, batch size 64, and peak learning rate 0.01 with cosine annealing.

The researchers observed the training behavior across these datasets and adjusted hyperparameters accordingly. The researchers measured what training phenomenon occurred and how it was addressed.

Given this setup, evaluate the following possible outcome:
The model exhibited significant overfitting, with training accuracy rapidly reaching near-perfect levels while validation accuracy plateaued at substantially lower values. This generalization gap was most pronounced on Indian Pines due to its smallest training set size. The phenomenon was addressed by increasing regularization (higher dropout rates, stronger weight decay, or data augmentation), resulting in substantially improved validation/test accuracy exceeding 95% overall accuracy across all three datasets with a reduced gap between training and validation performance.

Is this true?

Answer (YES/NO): NO